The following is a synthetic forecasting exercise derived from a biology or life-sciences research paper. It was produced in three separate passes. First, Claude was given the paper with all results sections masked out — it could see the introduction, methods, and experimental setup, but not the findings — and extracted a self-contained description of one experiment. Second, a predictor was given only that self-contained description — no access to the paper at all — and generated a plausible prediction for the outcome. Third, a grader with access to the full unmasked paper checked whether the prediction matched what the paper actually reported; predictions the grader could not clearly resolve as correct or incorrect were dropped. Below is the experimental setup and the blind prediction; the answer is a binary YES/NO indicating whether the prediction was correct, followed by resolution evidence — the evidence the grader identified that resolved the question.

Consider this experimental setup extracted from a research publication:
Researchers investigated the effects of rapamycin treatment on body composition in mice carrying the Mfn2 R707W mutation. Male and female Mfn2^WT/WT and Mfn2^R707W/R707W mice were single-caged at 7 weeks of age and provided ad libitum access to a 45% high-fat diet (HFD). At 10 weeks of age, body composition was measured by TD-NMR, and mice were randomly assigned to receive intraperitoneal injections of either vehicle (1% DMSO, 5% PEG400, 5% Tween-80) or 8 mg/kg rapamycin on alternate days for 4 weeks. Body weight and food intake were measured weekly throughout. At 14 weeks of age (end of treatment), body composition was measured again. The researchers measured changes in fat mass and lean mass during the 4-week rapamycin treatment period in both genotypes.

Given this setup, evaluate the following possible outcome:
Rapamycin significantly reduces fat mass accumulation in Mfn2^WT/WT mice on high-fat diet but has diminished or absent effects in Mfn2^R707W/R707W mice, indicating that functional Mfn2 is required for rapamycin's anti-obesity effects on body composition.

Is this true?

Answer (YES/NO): NO